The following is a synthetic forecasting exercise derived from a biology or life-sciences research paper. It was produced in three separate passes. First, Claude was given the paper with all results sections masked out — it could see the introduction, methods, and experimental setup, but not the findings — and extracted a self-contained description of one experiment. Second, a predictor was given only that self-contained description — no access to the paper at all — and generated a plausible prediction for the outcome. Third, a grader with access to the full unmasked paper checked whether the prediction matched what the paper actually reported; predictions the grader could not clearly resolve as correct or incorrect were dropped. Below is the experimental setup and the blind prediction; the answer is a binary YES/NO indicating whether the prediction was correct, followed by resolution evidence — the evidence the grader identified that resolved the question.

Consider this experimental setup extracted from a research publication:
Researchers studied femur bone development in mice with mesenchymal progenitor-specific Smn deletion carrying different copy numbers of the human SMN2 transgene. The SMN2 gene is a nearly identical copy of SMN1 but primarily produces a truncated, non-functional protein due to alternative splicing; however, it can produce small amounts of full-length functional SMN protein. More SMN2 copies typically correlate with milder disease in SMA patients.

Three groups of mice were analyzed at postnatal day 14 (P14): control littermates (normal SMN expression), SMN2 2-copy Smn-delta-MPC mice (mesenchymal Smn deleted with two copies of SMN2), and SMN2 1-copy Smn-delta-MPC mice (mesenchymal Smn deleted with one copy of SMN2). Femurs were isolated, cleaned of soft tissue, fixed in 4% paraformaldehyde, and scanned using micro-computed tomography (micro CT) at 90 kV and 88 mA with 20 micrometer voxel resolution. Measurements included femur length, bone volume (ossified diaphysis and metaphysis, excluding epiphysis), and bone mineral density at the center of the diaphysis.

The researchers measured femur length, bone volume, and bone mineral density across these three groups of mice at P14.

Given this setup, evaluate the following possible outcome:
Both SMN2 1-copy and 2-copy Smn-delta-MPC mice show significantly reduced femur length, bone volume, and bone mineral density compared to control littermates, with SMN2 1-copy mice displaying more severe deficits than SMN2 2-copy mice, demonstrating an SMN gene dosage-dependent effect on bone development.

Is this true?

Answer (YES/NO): NO